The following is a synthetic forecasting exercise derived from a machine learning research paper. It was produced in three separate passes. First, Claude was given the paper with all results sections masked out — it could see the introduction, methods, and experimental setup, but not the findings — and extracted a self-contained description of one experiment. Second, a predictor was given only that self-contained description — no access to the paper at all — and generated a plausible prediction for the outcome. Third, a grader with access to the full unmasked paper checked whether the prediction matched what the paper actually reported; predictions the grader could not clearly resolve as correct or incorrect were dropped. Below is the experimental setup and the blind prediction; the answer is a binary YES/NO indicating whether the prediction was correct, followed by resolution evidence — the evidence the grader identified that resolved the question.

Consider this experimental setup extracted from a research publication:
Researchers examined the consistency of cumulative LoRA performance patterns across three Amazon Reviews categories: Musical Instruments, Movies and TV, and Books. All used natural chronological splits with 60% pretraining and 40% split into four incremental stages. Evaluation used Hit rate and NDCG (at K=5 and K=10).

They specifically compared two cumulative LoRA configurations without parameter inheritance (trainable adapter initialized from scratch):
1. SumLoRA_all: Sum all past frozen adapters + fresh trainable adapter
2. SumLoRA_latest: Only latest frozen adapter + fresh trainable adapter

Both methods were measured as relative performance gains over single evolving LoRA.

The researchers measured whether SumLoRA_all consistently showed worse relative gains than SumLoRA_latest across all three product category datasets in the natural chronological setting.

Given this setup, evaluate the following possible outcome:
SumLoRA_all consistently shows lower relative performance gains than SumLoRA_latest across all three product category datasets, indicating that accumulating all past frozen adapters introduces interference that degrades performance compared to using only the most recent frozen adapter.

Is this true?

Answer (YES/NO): YES